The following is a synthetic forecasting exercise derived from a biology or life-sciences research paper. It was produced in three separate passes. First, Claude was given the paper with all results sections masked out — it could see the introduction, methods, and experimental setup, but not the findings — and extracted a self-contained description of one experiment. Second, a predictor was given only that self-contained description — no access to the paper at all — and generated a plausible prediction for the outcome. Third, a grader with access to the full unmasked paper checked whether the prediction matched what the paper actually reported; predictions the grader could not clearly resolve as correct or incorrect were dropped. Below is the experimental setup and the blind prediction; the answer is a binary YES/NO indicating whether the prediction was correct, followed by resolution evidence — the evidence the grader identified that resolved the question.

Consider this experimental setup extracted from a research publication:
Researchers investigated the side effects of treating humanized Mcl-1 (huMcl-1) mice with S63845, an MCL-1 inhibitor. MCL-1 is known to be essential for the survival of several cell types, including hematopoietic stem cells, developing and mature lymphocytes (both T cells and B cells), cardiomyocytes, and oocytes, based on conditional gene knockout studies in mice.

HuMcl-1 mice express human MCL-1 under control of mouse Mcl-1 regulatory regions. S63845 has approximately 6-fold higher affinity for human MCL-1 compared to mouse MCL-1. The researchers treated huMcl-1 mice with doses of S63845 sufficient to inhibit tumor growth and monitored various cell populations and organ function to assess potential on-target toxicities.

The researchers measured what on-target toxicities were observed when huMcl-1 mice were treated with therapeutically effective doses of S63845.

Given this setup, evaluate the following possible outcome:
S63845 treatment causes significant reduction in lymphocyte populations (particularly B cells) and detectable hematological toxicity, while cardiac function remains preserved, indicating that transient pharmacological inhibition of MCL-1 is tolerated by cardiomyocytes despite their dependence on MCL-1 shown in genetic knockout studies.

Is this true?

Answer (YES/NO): YES